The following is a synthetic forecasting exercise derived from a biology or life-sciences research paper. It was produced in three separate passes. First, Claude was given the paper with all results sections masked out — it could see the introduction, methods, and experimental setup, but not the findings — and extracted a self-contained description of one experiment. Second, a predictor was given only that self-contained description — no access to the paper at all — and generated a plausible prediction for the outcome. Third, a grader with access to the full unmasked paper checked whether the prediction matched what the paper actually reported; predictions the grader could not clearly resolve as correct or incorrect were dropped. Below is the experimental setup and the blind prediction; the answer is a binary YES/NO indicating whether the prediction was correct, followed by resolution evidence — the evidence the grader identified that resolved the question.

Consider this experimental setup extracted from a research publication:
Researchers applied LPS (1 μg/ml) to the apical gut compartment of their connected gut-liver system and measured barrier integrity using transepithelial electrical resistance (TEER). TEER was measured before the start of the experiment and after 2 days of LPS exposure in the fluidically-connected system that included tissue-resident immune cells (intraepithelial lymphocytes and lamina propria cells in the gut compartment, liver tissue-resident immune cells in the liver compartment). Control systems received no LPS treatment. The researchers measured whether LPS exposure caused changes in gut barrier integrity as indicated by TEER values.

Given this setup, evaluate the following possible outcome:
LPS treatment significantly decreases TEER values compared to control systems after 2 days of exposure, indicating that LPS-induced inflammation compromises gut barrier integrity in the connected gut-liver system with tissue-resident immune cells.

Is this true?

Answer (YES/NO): NO